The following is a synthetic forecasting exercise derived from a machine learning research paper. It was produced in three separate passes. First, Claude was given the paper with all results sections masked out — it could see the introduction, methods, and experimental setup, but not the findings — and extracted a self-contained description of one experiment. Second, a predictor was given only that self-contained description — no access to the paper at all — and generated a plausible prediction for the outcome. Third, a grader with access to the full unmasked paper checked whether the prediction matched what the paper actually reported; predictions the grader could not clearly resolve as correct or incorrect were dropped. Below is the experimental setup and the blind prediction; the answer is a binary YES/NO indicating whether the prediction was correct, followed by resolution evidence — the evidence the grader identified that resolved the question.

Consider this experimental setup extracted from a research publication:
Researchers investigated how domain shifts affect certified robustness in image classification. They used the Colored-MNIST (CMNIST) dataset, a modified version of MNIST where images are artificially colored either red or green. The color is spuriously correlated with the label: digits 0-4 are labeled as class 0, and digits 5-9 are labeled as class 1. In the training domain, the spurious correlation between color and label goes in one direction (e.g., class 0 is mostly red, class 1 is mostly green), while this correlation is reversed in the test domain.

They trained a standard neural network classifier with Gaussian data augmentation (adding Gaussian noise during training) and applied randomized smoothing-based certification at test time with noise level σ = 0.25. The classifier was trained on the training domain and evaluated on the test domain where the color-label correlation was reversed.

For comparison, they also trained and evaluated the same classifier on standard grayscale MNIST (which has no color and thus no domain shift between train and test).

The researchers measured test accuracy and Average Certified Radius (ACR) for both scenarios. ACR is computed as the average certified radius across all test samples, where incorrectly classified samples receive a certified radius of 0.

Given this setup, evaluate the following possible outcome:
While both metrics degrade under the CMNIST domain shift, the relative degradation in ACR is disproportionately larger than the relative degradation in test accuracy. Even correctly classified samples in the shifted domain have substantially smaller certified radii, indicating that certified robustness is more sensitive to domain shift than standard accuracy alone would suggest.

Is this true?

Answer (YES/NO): YES